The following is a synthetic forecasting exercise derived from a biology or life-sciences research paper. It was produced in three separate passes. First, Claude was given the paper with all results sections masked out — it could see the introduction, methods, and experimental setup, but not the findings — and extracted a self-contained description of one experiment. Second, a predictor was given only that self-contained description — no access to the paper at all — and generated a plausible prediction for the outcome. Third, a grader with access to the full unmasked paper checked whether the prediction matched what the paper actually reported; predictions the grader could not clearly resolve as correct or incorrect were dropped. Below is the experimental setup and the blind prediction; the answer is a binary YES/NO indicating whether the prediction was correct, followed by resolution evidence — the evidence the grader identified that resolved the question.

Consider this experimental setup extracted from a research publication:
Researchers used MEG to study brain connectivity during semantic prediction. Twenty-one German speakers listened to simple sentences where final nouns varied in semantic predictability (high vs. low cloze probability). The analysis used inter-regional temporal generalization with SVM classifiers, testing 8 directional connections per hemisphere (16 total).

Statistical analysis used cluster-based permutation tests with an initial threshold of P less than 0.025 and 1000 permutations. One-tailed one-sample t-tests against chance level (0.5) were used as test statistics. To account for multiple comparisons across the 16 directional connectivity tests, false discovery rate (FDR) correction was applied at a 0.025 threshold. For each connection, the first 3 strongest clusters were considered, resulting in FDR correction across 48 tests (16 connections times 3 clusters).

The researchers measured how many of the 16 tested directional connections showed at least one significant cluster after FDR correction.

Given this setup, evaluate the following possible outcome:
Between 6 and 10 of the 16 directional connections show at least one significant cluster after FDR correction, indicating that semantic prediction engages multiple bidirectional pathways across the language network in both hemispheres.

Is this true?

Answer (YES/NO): NO